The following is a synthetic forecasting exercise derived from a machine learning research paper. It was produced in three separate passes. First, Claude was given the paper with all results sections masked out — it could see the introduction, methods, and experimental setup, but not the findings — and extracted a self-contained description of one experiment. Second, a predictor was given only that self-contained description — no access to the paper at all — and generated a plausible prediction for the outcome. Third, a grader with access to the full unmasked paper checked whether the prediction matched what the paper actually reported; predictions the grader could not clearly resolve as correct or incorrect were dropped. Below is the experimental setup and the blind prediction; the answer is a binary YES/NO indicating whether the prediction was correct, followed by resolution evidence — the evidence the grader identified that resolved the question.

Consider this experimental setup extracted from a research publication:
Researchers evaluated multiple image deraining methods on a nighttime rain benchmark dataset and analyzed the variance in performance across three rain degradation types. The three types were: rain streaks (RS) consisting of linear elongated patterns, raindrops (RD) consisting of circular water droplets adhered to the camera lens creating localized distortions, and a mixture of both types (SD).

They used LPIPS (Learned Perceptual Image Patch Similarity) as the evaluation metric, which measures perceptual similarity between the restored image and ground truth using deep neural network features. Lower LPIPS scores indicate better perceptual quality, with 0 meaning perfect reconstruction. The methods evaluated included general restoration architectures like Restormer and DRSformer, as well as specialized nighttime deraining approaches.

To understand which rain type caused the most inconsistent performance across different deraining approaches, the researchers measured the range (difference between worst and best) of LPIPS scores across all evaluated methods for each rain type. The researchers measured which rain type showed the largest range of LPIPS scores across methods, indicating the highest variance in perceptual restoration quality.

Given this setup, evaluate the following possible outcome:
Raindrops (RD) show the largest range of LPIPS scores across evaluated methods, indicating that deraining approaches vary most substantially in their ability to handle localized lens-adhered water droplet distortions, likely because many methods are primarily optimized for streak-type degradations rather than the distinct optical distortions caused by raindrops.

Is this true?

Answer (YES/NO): YES